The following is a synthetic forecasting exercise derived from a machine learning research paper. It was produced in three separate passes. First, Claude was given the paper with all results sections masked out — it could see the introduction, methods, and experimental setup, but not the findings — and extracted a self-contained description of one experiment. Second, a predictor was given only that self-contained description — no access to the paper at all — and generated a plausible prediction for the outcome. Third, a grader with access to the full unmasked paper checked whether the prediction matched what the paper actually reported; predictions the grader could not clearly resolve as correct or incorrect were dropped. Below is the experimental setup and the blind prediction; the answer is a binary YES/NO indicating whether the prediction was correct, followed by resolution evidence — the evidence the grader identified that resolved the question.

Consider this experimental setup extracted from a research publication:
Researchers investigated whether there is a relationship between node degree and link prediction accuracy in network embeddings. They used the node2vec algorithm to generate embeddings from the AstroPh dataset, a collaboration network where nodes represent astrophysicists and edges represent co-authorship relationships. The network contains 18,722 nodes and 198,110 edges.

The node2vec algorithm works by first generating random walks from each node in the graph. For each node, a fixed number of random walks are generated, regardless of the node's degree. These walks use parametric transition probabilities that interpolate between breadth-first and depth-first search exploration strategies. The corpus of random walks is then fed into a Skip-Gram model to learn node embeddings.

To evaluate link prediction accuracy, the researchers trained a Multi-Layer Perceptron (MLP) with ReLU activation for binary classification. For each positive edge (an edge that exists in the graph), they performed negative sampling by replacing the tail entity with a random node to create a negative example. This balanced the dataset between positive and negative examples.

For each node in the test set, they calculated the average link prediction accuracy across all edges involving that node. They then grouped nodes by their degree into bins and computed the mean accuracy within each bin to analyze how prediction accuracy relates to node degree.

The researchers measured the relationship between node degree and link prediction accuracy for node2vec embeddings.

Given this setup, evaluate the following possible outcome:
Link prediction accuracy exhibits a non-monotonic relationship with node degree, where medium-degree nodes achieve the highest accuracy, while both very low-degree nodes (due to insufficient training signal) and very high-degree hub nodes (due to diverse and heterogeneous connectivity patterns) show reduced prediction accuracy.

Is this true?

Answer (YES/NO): NO